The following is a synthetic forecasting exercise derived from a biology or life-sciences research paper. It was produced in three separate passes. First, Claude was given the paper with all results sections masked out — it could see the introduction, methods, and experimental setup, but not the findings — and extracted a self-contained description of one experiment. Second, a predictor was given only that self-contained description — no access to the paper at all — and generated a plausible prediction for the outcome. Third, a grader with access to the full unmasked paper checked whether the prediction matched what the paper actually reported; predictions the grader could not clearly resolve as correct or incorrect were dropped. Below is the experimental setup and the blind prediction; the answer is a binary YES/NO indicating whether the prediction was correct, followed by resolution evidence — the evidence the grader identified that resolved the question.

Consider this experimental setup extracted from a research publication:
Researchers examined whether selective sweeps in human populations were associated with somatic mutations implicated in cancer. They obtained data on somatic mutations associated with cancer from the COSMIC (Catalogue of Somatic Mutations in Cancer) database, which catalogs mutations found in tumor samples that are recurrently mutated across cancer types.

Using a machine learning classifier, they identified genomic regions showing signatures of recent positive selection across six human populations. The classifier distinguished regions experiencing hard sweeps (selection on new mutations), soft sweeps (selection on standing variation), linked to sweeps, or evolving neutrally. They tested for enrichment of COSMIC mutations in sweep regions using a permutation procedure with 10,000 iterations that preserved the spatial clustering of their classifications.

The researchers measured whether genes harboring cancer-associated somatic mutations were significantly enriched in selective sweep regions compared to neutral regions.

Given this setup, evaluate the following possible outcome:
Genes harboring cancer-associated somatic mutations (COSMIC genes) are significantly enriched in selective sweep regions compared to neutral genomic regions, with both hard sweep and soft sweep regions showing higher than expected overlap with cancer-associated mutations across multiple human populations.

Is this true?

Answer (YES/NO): NO